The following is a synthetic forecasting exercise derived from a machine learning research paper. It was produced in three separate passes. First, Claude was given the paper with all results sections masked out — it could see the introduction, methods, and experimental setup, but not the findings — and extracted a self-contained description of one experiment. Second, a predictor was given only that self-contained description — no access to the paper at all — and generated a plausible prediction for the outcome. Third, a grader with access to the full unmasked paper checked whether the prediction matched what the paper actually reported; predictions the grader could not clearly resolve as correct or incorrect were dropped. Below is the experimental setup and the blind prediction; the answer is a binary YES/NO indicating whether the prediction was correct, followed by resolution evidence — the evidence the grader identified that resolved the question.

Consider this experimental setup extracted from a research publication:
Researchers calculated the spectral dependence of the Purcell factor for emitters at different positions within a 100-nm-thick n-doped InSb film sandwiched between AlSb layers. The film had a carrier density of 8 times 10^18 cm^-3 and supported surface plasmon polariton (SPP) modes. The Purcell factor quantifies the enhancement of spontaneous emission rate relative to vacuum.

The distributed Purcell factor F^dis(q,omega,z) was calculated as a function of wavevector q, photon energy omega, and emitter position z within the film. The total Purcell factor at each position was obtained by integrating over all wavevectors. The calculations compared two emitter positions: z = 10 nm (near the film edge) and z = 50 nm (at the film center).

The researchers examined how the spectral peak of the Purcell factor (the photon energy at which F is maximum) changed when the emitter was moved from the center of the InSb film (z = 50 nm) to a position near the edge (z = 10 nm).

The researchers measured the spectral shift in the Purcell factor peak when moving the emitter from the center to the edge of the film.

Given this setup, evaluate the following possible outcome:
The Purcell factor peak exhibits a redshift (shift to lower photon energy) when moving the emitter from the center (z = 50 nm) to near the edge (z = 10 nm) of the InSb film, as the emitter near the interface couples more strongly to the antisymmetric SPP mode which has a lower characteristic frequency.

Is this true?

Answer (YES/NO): NO